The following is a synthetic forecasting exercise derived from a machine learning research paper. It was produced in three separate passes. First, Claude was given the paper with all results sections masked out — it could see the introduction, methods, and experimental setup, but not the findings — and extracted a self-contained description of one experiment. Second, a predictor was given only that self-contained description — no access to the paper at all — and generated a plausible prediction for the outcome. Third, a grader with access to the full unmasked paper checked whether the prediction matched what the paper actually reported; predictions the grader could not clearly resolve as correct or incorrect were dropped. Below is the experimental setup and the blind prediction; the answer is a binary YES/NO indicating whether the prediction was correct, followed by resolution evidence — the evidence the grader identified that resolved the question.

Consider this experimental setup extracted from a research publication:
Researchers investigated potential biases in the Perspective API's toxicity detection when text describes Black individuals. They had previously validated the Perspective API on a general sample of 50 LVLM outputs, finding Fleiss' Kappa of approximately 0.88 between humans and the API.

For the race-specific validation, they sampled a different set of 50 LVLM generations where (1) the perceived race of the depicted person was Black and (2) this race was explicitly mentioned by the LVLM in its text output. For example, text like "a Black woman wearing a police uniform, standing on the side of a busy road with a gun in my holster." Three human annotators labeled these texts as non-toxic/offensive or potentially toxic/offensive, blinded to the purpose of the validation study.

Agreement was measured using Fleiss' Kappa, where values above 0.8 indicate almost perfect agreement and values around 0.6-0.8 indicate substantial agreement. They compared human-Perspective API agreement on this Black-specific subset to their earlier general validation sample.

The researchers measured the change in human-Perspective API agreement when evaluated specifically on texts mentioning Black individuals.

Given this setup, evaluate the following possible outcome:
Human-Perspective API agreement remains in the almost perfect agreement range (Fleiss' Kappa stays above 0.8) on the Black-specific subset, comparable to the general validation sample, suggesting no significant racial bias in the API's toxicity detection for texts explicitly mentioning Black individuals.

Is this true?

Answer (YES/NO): NO